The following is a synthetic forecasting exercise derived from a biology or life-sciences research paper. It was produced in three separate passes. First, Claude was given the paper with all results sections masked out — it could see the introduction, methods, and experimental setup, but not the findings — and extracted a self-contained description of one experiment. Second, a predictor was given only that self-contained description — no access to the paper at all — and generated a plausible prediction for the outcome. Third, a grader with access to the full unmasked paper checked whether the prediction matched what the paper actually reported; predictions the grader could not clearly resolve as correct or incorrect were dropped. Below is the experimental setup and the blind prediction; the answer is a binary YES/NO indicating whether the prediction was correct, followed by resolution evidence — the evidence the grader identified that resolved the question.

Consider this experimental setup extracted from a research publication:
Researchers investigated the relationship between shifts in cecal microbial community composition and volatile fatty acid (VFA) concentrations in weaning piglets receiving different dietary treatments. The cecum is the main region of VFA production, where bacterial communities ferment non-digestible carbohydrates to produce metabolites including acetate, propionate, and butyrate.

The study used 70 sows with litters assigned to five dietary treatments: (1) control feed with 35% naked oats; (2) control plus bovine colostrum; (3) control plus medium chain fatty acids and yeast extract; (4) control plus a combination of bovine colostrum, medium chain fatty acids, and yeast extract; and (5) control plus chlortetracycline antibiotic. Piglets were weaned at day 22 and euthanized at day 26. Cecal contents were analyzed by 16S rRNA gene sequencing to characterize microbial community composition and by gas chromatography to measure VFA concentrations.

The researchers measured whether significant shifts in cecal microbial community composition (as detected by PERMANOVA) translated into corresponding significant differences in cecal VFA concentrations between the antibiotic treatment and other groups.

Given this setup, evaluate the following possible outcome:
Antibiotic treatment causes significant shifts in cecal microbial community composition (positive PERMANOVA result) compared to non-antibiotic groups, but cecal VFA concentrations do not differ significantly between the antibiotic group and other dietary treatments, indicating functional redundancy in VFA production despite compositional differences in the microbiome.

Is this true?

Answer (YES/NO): YES